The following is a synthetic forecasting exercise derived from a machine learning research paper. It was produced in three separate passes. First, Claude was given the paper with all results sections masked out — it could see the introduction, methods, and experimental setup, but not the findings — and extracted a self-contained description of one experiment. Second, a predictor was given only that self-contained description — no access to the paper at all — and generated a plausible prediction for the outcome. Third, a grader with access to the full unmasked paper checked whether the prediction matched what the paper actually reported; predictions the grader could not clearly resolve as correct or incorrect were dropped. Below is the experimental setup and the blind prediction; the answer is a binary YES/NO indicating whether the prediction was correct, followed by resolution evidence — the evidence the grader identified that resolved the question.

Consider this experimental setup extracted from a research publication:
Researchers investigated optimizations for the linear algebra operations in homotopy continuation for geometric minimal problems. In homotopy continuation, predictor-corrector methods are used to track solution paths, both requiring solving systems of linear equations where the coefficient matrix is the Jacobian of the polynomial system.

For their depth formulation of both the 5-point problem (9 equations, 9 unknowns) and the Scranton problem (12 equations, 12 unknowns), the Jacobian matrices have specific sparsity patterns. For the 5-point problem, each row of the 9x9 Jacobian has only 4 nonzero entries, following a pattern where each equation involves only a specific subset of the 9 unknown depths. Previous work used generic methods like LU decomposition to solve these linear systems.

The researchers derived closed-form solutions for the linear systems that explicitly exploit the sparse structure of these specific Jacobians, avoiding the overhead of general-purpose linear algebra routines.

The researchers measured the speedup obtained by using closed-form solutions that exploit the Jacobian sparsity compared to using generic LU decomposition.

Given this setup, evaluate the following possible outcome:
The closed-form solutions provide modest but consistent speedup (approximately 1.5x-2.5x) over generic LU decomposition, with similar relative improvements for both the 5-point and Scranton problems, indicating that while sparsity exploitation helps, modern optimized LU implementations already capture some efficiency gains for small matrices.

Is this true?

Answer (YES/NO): NO